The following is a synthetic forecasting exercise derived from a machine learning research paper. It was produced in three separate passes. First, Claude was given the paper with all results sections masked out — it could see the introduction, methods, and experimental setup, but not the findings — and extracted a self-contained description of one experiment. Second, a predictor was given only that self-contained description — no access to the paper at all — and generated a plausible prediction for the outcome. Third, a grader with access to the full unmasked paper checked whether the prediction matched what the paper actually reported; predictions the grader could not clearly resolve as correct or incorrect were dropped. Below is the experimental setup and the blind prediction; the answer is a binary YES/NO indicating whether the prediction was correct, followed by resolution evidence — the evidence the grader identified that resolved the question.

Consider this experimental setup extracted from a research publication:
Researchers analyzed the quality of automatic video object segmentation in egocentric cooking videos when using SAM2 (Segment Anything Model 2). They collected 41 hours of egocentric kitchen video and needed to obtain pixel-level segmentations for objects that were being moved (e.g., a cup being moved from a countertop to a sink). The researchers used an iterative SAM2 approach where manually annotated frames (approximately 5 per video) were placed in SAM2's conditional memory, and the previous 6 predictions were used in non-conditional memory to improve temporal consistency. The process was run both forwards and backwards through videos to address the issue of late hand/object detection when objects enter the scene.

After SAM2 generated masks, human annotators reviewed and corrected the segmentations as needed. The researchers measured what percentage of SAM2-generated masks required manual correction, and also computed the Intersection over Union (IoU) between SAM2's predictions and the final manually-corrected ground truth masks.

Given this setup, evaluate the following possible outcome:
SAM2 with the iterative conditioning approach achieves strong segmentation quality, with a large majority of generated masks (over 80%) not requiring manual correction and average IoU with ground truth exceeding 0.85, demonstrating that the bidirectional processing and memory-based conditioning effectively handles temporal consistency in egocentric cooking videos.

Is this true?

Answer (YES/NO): NO